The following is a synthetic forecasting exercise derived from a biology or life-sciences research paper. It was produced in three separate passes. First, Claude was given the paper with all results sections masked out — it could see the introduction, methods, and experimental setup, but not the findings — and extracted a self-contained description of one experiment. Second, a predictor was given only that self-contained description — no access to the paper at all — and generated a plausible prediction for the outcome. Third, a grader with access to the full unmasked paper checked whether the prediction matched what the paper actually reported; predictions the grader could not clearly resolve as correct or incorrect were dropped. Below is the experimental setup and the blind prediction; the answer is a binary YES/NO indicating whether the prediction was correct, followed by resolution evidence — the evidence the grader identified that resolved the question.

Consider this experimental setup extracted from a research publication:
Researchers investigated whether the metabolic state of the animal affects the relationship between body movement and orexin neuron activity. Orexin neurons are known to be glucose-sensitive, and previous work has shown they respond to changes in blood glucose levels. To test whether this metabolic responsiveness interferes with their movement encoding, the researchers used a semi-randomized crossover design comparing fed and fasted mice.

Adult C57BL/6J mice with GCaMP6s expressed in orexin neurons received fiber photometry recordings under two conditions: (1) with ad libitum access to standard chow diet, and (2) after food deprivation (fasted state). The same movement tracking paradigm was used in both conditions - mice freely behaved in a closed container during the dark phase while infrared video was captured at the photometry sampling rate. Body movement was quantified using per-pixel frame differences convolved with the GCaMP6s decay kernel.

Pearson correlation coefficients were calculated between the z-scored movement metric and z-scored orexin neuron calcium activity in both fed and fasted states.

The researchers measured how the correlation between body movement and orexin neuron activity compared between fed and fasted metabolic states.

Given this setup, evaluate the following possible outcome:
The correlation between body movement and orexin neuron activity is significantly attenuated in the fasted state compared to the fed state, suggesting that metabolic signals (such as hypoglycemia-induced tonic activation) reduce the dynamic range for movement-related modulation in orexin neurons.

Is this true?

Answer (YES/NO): NO